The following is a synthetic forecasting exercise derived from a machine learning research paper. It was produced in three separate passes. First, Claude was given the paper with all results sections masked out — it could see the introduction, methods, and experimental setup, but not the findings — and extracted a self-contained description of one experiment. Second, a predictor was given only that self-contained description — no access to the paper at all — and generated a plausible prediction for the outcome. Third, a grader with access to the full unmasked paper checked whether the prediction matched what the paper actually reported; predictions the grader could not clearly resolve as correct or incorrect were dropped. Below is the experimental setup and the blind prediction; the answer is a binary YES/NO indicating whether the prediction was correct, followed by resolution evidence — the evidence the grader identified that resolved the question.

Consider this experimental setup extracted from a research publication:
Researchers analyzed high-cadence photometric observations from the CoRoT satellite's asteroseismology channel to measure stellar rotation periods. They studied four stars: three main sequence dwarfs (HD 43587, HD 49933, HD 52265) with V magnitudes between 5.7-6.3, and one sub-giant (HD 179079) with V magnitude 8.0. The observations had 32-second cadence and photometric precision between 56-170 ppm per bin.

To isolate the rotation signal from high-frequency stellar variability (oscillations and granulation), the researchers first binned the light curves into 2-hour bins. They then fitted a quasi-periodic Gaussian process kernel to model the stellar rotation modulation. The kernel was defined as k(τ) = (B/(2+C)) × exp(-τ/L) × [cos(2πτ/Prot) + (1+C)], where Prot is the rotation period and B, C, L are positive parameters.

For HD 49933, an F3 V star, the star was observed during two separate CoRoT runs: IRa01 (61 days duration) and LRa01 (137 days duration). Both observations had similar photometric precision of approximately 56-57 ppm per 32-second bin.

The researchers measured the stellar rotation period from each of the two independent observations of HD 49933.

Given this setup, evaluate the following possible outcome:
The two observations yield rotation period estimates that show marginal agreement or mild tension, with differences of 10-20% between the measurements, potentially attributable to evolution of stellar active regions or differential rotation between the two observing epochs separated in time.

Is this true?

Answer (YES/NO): NO